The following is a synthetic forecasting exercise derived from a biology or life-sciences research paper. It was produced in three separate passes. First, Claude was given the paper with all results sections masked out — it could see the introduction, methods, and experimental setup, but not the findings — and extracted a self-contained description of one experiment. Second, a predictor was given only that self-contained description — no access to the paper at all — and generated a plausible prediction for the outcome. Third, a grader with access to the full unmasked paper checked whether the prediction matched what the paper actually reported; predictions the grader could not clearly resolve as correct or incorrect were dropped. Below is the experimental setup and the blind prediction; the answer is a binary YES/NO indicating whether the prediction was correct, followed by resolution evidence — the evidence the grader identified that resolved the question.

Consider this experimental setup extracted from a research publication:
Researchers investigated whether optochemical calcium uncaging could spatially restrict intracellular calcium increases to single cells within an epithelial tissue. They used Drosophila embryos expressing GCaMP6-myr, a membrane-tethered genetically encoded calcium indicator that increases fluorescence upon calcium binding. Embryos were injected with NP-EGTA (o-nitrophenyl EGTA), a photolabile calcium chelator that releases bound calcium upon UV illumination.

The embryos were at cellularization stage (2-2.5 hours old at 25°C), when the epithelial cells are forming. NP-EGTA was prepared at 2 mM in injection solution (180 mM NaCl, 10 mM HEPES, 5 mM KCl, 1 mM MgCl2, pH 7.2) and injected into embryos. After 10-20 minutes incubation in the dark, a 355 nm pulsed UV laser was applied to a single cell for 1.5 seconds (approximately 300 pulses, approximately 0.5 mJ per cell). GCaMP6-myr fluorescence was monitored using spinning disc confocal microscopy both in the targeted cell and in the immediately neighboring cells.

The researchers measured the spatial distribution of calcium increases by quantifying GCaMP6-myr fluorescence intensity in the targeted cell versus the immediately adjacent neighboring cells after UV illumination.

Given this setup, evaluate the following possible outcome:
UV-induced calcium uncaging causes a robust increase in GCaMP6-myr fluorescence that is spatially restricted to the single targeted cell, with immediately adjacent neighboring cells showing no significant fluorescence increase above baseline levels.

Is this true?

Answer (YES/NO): YES